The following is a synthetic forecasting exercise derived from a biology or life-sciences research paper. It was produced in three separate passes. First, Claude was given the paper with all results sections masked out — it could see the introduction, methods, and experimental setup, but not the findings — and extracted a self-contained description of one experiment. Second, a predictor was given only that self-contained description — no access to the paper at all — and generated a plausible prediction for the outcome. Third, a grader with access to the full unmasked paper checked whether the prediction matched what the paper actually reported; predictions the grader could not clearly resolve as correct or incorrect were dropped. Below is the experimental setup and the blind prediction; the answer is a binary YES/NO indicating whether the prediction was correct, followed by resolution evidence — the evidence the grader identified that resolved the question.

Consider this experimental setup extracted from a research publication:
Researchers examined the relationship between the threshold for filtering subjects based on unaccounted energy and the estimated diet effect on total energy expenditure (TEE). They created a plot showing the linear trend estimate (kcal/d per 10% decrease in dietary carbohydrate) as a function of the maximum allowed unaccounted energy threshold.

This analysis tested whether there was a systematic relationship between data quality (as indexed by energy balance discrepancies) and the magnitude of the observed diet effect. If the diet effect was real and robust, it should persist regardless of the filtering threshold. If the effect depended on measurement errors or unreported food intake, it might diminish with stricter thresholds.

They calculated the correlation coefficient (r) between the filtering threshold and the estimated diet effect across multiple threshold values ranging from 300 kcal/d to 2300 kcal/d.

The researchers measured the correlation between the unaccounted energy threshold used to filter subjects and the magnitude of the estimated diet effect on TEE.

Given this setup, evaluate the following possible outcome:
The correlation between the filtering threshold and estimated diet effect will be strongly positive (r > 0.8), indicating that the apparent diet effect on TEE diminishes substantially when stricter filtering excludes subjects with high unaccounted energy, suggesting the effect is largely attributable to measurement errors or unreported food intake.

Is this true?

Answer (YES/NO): YES